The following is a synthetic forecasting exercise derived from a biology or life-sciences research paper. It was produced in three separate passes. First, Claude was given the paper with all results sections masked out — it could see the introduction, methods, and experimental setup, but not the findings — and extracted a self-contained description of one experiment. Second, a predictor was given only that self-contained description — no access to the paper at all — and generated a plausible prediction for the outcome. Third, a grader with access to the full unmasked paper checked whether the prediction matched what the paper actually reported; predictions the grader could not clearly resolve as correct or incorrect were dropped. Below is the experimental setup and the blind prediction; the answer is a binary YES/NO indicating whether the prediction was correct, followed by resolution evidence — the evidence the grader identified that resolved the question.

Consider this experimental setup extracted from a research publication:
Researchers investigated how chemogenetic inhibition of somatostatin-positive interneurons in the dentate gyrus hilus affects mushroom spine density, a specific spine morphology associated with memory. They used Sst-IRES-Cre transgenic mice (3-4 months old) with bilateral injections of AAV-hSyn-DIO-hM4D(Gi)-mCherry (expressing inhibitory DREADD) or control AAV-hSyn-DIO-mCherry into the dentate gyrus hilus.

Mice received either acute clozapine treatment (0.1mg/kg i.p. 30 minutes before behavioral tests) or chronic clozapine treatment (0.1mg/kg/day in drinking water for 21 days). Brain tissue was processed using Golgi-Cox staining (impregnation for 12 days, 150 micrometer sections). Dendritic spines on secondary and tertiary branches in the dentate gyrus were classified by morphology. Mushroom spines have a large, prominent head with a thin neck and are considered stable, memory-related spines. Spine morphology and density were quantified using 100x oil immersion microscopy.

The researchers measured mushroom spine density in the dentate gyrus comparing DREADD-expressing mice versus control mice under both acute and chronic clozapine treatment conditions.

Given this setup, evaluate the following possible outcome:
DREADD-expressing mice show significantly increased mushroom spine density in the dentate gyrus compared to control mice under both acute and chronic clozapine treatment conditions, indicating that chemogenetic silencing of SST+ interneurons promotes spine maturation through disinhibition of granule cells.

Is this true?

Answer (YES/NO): NO